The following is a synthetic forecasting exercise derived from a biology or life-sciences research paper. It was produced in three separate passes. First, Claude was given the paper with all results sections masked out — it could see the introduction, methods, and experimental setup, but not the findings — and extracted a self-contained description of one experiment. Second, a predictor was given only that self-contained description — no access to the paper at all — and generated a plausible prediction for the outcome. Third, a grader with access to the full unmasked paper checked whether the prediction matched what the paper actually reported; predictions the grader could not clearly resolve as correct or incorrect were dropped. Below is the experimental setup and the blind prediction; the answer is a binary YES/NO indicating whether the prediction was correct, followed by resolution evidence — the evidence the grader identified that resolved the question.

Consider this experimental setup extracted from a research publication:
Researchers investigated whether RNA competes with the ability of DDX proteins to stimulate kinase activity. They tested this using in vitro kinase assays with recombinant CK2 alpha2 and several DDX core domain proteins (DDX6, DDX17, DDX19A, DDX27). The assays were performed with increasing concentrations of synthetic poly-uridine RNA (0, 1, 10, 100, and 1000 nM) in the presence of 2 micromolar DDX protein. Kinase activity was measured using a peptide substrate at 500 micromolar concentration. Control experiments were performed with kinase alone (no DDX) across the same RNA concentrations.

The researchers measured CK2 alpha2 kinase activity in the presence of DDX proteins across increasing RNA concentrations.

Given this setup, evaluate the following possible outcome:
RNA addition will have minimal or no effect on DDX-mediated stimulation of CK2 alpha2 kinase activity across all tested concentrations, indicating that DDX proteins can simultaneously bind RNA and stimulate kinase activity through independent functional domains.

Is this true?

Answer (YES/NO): NO